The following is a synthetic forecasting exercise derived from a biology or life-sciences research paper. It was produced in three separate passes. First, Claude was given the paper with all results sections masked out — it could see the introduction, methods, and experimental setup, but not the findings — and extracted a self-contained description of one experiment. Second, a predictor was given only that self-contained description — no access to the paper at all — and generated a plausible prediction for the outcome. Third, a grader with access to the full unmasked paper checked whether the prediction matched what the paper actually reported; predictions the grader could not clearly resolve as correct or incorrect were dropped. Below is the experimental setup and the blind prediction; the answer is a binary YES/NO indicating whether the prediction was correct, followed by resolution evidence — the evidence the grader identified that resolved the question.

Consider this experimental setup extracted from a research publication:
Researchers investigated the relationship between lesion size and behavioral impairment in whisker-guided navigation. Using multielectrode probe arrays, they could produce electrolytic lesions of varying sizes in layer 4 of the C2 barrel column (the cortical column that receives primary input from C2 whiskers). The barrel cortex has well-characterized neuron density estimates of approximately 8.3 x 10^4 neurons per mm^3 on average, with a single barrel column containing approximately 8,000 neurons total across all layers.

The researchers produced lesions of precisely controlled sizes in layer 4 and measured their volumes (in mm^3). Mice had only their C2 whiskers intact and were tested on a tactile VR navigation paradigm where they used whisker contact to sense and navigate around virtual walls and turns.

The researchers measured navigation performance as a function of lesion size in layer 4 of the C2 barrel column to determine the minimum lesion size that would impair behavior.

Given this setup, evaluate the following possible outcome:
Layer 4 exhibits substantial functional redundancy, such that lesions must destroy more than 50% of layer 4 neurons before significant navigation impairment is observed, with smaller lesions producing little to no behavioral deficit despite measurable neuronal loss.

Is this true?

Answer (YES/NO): NO